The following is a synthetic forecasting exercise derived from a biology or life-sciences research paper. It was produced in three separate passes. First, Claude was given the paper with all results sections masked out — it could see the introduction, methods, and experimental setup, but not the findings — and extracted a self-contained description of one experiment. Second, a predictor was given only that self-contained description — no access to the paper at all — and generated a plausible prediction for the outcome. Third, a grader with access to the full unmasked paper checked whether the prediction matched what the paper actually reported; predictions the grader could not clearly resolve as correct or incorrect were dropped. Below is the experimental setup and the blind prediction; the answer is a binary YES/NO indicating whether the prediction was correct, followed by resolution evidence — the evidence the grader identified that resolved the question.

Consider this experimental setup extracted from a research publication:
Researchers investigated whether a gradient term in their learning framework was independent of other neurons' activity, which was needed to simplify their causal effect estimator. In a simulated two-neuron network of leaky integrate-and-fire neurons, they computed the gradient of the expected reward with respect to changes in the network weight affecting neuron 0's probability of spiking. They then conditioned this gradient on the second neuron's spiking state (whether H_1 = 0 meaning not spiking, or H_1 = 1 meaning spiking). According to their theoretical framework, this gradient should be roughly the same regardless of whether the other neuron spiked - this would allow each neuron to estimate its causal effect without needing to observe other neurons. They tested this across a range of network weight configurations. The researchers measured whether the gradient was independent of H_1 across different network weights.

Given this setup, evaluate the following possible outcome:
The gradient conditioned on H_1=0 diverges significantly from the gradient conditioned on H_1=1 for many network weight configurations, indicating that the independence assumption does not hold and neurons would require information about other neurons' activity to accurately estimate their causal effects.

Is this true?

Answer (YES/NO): NO